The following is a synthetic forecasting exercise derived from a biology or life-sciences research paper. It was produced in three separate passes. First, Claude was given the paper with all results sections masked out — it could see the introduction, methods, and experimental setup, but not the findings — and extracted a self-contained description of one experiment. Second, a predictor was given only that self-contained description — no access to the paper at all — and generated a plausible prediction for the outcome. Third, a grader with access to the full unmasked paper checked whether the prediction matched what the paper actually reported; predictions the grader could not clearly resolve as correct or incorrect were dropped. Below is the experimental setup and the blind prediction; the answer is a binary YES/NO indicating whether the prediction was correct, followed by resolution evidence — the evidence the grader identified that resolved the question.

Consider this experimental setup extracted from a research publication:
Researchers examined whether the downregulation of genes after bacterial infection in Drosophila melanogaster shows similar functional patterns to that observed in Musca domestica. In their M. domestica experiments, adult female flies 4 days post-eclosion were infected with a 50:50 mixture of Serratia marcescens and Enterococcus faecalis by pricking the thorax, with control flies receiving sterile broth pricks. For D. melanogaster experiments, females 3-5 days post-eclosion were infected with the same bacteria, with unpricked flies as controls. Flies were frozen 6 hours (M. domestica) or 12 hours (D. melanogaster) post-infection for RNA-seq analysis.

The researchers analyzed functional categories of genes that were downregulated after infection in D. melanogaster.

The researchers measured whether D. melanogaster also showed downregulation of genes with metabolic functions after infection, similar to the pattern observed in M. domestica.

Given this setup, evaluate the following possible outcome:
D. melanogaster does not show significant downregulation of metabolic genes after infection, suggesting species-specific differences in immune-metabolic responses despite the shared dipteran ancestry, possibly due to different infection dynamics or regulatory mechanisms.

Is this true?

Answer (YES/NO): NO